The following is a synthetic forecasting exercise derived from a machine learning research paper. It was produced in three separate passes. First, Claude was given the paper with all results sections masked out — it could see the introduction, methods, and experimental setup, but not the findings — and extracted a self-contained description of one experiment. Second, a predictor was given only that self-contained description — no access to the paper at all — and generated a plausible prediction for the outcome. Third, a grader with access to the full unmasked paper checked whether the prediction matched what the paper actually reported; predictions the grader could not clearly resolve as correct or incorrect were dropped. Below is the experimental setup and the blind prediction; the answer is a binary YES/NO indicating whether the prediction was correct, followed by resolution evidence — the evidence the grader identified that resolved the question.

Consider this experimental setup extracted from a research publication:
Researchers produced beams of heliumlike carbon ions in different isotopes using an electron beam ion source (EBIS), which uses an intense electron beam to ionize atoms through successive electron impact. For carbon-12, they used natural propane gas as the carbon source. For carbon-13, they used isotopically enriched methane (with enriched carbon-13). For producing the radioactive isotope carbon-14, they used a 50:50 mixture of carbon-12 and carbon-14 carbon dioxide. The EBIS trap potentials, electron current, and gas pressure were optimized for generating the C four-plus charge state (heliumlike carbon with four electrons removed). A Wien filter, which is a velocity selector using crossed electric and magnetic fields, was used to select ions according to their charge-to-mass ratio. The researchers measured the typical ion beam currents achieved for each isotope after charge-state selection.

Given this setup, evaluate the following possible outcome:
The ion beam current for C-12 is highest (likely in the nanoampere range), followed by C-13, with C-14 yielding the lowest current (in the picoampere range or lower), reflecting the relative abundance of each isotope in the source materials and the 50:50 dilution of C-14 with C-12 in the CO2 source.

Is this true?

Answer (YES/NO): NO